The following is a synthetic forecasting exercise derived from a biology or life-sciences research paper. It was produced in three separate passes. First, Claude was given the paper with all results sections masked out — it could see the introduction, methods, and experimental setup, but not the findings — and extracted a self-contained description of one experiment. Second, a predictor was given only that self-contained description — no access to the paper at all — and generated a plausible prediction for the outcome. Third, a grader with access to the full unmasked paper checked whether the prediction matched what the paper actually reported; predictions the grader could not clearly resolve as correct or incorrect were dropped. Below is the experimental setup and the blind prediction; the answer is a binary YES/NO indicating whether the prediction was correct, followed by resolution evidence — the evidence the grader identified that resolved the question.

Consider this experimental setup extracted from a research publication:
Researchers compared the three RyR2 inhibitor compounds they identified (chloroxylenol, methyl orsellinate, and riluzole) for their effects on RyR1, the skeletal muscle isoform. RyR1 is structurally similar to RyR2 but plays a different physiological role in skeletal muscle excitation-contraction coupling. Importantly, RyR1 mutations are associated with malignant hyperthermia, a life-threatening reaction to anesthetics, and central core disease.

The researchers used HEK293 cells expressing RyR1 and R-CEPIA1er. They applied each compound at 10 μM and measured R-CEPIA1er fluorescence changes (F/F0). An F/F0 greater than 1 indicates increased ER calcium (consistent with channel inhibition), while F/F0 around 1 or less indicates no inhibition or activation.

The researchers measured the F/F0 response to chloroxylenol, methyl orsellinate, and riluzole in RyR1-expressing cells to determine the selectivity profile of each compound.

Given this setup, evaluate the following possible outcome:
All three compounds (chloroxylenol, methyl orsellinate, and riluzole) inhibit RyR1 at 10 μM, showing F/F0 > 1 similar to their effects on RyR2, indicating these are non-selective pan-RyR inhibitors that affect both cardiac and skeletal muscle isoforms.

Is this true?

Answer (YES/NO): NO